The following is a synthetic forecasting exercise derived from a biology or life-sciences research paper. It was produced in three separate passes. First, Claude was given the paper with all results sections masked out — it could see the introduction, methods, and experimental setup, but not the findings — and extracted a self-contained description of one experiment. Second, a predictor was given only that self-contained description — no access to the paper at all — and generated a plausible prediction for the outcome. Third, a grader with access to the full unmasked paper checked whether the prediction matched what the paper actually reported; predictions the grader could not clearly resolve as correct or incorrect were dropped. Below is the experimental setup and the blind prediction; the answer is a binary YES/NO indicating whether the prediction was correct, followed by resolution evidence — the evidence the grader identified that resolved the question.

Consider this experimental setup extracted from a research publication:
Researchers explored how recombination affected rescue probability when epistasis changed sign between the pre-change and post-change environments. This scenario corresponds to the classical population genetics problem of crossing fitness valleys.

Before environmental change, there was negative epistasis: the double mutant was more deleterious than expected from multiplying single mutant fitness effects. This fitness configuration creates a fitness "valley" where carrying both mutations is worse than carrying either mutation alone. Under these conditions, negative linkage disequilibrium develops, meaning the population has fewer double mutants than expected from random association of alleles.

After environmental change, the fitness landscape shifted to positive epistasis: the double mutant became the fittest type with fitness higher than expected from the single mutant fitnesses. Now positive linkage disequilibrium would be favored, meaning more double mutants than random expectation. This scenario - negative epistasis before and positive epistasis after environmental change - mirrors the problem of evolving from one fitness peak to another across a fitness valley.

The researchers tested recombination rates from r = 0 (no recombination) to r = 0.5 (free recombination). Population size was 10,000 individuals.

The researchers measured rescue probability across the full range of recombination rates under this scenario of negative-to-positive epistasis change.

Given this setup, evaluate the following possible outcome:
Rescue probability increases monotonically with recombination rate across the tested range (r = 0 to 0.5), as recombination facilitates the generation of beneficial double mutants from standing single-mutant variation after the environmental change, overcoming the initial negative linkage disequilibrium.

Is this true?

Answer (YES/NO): NO